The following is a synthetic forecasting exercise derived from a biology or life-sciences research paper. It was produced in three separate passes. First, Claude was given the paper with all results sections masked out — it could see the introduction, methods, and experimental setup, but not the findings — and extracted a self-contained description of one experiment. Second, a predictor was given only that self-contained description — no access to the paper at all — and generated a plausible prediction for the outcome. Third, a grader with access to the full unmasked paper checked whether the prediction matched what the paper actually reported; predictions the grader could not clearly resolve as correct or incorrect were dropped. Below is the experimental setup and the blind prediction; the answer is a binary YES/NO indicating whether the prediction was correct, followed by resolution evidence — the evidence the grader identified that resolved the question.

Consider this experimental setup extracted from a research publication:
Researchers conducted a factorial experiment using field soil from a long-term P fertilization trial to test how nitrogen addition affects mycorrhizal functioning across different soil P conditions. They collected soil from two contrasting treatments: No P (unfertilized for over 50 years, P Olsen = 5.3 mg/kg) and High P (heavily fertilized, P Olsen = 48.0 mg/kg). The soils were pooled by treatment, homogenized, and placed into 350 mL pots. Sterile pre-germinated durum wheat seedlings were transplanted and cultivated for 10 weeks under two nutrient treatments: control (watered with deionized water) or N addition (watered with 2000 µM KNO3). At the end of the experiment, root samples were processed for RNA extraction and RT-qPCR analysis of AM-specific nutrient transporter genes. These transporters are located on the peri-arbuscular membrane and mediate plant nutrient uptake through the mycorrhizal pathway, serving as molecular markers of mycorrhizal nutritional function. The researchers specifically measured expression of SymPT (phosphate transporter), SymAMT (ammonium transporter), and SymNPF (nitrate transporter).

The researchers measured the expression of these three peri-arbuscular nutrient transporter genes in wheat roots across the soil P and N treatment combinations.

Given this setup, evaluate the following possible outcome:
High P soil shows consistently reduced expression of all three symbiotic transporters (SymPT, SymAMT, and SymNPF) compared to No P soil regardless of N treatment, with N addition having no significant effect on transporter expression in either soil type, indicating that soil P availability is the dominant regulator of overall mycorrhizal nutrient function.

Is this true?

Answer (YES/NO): NO